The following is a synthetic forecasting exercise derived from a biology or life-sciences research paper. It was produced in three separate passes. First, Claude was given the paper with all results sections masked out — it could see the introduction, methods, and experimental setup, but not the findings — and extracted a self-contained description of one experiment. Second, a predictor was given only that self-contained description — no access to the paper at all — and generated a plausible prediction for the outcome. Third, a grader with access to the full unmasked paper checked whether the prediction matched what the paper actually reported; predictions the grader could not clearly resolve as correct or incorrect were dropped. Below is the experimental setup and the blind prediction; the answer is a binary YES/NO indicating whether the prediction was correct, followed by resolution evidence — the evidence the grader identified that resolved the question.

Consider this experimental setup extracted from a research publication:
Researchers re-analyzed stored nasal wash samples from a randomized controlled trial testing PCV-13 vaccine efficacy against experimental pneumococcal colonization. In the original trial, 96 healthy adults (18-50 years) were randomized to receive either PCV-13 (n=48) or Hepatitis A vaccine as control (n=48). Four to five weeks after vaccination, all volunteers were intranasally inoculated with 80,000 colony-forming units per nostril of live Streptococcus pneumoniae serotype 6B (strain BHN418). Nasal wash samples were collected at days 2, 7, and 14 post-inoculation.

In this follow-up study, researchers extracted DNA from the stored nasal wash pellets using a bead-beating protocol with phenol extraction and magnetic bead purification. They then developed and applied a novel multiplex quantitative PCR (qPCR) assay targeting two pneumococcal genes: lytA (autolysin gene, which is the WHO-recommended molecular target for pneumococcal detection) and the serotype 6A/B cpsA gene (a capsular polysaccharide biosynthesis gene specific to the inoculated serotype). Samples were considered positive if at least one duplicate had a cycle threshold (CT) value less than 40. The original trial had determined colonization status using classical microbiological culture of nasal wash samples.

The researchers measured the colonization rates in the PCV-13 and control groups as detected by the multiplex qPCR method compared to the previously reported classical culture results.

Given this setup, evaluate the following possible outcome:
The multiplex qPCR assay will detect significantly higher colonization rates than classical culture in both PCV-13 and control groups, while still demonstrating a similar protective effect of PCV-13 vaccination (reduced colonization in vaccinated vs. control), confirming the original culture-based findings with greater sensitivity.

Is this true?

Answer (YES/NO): NO